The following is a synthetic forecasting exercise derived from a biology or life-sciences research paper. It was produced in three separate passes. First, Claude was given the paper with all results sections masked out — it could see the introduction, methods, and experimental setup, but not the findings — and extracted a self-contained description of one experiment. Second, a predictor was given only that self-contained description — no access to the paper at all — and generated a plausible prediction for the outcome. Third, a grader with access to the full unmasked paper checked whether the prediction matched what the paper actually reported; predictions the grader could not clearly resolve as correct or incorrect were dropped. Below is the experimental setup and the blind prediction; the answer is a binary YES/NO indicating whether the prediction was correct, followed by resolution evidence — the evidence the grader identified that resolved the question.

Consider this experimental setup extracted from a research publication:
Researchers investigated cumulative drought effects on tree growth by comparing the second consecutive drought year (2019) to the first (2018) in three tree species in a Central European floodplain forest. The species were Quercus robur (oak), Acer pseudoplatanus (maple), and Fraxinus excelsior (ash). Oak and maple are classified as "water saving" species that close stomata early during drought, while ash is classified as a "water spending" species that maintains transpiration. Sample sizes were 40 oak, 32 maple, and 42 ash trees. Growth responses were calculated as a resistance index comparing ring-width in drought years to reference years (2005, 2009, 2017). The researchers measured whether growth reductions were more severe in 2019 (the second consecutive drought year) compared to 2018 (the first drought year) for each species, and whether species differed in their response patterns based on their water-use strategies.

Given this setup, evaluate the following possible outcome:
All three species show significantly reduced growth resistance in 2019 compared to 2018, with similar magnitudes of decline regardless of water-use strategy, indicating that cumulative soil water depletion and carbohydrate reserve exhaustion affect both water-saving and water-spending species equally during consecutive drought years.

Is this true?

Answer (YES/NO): NO